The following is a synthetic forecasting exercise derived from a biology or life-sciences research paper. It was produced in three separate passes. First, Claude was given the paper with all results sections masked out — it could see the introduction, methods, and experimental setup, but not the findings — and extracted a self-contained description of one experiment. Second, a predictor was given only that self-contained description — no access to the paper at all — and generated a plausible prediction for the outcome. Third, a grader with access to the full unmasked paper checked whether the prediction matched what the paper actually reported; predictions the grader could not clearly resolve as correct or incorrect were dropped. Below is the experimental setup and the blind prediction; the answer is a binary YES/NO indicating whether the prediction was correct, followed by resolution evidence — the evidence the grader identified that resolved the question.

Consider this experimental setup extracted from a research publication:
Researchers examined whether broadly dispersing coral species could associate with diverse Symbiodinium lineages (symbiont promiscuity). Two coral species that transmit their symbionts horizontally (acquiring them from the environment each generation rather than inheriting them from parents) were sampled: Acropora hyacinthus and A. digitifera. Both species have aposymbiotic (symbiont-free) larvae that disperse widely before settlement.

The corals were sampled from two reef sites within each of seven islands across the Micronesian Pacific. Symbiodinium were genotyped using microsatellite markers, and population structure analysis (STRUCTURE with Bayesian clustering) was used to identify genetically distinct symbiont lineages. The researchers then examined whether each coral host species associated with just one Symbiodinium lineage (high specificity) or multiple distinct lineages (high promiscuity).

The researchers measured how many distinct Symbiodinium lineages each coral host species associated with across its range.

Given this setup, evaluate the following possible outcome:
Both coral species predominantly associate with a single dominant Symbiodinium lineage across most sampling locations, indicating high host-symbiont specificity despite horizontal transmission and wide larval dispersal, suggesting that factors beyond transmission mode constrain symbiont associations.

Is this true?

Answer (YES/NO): NO